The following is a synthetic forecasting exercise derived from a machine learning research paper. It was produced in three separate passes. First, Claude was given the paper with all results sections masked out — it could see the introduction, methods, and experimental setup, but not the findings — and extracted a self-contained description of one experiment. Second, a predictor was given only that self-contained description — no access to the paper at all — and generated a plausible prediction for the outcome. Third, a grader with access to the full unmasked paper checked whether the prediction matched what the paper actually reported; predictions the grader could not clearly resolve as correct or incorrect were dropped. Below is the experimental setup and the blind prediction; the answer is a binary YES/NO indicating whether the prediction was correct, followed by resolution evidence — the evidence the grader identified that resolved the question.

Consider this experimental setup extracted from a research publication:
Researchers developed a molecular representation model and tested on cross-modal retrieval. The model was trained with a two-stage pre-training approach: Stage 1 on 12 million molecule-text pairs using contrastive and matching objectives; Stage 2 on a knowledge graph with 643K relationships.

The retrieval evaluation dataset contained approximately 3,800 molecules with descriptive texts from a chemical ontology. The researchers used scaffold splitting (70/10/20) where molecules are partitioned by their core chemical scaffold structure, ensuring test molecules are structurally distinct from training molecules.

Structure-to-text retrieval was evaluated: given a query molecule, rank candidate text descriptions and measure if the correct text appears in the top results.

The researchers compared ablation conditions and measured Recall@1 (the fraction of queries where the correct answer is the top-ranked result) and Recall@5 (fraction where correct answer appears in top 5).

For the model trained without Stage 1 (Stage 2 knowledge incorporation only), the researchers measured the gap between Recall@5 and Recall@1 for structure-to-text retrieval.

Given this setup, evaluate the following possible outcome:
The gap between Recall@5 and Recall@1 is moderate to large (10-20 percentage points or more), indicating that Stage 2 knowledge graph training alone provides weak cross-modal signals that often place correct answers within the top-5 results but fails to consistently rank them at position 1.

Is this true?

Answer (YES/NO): YES